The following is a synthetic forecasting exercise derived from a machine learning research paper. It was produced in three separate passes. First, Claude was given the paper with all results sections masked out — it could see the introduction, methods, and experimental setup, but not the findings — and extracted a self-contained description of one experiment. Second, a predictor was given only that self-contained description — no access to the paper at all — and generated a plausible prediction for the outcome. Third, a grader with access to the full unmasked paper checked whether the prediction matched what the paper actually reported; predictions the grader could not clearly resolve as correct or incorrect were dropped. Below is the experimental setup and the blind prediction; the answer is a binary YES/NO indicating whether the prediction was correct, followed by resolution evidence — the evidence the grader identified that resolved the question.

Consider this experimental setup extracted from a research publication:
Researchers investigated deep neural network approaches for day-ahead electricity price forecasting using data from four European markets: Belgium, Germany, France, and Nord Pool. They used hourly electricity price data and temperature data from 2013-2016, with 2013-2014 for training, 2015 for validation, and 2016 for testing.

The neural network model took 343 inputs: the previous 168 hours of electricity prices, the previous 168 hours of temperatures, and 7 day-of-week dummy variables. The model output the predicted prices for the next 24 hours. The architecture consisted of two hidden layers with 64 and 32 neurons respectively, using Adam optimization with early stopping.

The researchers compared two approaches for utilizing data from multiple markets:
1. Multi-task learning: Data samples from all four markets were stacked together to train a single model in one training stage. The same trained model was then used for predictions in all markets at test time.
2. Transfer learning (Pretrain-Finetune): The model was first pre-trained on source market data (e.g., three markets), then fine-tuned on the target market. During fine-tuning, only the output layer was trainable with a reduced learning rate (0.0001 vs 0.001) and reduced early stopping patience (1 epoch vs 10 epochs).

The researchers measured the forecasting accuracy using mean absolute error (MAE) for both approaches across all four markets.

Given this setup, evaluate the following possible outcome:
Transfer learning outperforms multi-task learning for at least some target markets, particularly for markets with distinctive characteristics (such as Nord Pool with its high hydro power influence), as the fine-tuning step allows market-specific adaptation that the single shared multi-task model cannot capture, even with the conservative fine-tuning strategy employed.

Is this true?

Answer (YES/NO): YES